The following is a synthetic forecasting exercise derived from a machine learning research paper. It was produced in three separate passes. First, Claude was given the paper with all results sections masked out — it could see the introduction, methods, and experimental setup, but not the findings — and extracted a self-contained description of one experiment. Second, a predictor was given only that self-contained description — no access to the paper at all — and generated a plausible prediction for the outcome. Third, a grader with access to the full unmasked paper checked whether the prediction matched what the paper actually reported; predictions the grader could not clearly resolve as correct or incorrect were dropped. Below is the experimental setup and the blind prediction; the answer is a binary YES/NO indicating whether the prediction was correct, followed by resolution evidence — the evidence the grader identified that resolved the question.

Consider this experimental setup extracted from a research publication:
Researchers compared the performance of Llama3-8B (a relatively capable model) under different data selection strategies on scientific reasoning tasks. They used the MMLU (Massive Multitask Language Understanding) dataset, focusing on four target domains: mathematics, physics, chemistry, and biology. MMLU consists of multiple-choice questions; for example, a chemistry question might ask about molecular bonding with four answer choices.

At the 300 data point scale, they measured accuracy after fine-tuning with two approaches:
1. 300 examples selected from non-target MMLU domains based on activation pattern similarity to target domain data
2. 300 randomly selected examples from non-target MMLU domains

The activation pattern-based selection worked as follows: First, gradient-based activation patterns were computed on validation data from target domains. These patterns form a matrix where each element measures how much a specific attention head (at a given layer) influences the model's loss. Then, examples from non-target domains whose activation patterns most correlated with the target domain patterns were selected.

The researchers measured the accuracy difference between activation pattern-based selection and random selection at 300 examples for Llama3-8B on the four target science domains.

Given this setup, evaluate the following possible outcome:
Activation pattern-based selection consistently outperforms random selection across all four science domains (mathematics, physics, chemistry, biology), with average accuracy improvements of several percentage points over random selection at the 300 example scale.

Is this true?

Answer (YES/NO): NO